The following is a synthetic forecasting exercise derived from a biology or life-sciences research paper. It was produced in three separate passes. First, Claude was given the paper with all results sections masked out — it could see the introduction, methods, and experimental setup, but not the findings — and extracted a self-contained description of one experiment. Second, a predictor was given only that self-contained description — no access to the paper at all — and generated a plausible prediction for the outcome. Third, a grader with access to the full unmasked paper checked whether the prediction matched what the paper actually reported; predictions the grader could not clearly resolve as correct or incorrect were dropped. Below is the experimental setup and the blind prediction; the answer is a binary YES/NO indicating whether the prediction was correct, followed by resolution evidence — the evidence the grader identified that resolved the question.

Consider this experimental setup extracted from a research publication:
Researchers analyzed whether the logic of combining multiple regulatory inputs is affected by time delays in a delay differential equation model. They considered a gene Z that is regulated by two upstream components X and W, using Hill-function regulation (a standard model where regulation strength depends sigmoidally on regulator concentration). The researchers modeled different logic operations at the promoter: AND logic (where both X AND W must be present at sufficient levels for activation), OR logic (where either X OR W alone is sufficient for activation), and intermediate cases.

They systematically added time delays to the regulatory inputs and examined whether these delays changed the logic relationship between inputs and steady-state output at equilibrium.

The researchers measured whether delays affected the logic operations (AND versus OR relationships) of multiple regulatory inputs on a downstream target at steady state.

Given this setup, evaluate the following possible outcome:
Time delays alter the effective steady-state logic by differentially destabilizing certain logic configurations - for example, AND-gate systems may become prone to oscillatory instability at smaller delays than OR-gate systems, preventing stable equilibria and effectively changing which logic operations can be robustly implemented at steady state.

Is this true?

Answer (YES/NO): NO